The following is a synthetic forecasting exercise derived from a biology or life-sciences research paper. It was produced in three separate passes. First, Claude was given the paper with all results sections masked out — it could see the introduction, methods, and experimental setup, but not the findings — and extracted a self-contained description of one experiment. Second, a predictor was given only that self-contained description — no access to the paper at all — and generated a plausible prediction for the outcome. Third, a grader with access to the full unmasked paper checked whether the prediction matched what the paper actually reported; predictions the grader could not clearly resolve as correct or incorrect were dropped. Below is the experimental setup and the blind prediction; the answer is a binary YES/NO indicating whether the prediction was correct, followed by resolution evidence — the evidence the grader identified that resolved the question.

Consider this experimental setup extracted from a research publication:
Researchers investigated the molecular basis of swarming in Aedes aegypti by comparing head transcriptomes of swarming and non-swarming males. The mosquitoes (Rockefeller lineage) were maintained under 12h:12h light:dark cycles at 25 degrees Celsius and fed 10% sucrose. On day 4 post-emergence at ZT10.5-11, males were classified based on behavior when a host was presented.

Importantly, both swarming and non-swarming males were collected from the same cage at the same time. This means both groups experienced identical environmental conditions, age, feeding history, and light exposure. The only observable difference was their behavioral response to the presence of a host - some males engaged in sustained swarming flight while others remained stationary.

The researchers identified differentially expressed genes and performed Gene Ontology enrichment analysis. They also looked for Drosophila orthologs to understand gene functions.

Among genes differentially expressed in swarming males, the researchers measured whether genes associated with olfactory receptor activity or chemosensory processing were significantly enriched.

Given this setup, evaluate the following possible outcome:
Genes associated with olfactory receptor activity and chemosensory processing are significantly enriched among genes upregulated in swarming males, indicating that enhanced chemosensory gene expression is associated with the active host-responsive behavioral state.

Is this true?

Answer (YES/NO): NO